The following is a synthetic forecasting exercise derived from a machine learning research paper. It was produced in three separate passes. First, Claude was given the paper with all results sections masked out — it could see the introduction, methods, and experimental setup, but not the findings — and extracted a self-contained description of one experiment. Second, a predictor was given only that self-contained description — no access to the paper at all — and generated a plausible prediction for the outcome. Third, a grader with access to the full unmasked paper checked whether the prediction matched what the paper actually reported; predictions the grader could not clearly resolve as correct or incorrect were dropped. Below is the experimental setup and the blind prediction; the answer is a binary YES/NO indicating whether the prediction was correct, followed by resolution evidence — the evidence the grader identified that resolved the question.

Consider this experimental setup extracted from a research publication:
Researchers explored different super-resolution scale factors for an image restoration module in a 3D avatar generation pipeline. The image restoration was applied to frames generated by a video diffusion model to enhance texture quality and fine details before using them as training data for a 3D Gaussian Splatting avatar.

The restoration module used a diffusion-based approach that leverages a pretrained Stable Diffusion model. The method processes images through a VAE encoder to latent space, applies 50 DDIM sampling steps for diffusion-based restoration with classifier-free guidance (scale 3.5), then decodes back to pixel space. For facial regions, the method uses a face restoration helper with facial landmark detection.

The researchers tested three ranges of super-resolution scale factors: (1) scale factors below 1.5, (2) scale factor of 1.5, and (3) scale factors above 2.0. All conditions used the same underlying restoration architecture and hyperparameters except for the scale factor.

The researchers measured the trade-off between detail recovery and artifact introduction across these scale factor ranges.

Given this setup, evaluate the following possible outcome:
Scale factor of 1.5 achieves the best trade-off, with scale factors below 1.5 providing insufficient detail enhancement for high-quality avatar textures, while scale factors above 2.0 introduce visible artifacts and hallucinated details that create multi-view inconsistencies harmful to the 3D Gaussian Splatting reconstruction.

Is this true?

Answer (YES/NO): NO